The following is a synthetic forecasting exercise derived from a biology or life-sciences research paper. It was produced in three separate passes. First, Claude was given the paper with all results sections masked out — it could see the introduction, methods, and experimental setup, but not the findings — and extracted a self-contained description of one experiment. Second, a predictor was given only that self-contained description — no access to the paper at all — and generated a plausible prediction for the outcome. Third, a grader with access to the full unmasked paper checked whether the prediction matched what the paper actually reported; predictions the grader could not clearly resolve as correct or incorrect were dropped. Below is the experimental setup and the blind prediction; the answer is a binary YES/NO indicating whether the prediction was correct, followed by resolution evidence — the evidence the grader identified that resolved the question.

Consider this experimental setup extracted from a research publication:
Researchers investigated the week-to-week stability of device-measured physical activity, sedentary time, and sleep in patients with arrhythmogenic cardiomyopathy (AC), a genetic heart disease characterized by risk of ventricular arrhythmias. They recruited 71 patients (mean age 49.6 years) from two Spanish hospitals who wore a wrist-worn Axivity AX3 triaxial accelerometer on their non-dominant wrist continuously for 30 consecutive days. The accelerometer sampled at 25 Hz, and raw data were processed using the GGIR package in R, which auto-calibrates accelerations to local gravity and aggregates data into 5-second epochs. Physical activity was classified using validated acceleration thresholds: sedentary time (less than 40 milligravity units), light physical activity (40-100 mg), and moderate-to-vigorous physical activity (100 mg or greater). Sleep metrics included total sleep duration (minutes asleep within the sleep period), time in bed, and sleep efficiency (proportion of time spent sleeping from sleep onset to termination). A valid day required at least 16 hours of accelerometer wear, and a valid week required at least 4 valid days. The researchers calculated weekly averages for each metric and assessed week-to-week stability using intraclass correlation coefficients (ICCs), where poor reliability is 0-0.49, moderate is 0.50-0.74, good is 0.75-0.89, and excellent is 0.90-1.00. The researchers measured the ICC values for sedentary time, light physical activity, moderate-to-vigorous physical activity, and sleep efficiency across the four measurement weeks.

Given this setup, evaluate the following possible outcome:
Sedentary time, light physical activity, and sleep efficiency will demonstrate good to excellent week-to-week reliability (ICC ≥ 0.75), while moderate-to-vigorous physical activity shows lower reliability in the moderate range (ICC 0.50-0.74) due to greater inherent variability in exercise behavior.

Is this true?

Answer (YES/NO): NO